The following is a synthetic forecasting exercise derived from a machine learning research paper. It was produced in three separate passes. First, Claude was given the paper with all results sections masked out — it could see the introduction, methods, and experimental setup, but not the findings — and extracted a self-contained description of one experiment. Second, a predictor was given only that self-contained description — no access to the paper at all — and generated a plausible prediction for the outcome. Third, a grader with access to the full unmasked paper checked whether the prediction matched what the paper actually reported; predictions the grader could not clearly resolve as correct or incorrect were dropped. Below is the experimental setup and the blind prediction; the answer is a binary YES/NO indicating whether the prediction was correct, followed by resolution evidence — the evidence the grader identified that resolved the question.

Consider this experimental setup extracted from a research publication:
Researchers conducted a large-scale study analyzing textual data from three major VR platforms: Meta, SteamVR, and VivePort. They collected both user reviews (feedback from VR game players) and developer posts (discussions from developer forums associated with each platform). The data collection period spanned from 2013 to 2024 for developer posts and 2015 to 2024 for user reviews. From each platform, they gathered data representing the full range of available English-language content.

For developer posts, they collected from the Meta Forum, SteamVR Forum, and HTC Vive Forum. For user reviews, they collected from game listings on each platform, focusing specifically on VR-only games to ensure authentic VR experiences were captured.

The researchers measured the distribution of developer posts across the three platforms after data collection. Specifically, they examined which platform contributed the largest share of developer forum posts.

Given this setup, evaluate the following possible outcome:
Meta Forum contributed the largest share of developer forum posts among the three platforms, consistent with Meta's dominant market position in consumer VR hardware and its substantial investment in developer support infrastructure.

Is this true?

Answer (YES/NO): YES